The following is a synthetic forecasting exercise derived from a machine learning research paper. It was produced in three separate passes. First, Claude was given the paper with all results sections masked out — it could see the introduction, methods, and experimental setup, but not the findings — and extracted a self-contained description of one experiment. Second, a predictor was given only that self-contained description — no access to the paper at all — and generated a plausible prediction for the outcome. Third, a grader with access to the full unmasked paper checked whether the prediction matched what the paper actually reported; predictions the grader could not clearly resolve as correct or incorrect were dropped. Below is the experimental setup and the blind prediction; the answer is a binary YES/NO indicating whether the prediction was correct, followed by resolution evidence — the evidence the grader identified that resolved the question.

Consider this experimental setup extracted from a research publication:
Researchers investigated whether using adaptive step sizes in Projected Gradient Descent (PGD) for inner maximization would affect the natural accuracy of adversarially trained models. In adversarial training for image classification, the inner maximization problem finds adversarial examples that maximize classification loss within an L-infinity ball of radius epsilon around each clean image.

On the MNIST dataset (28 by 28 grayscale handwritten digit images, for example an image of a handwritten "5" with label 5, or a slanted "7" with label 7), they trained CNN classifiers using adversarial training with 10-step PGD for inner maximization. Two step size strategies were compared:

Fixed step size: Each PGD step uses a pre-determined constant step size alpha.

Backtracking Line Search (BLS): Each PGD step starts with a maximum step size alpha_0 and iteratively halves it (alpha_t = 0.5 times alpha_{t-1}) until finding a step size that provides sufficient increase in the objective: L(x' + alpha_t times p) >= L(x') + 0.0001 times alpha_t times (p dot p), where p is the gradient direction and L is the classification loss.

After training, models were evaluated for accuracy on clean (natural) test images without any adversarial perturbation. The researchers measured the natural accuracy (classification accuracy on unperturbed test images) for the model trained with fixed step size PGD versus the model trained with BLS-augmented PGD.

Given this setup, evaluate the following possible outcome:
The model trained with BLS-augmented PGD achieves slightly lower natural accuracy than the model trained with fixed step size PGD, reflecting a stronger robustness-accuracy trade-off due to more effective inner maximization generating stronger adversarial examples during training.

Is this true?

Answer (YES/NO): NO